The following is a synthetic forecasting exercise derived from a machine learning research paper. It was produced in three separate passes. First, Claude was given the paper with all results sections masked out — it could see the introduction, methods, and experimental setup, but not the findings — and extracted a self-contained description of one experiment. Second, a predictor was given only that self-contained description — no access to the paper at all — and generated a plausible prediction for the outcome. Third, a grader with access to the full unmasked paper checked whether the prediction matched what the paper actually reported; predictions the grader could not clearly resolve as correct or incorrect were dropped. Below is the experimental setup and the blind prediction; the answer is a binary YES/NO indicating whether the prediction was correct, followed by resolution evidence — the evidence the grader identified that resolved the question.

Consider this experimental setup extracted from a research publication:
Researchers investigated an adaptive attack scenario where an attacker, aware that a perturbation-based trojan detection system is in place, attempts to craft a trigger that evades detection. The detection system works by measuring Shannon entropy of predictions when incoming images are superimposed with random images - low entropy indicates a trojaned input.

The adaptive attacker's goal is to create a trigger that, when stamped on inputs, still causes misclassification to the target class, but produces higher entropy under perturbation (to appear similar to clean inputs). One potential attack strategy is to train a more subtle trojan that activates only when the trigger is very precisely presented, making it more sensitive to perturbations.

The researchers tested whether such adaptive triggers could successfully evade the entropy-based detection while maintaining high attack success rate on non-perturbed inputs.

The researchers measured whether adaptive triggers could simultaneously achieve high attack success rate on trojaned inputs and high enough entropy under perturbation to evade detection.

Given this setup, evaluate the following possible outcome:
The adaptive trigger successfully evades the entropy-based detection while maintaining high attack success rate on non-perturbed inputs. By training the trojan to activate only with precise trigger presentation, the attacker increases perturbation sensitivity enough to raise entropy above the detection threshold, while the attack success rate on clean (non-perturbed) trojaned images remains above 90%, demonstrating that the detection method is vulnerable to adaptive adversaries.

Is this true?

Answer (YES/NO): NO